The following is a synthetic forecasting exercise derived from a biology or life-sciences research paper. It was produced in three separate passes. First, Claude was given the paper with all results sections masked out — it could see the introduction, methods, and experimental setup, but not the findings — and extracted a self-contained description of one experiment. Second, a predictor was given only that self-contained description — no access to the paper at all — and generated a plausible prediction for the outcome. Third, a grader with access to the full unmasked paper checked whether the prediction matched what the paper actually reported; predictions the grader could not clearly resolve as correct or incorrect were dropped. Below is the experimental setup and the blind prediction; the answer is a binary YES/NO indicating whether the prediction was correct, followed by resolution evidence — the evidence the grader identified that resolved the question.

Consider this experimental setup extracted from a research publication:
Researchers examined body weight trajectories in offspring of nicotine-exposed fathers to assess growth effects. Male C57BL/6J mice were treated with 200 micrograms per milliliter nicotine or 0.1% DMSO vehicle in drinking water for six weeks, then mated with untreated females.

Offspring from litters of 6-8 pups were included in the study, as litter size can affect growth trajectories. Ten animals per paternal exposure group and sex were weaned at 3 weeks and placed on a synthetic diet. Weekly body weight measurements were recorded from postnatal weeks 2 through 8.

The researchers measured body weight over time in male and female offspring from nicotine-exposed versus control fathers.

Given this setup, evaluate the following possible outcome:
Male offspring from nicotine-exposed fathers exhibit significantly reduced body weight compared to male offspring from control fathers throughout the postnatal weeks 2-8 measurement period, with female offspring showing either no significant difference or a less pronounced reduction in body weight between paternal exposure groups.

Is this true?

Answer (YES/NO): NO